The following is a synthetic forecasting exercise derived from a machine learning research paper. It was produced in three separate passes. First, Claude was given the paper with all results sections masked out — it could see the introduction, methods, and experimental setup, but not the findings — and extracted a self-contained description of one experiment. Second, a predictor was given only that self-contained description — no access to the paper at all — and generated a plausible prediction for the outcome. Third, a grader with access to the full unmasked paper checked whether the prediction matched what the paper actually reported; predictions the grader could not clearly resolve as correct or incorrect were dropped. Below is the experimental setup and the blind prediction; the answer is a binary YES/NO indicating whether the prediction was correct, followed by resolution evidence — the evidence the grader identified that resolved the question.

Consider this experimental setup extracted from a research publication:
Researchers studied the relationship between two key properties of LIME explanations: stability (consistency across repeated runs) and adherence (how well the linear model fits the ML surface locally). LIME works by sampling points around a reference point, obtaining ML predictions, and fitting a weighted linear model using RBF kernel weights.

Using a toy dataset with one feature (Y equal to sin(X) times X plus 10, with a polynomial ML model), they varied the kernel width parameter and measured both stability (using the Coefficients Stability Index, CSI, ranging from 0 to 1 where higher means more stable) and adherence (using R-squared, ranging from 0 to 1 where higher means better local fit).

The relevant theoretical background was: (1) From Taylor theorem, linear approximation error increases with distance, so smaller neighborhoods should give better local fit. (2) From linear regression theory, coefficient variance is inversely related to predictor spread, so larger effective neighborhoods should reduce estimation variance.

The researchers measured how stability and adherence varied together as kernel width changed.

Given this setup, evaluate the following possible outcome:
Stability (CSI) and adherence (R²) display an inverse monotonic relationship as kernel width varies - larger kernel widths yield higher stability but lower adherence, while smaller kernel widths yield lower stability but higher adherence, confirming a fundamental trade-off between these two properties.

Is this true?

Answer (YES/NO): YES